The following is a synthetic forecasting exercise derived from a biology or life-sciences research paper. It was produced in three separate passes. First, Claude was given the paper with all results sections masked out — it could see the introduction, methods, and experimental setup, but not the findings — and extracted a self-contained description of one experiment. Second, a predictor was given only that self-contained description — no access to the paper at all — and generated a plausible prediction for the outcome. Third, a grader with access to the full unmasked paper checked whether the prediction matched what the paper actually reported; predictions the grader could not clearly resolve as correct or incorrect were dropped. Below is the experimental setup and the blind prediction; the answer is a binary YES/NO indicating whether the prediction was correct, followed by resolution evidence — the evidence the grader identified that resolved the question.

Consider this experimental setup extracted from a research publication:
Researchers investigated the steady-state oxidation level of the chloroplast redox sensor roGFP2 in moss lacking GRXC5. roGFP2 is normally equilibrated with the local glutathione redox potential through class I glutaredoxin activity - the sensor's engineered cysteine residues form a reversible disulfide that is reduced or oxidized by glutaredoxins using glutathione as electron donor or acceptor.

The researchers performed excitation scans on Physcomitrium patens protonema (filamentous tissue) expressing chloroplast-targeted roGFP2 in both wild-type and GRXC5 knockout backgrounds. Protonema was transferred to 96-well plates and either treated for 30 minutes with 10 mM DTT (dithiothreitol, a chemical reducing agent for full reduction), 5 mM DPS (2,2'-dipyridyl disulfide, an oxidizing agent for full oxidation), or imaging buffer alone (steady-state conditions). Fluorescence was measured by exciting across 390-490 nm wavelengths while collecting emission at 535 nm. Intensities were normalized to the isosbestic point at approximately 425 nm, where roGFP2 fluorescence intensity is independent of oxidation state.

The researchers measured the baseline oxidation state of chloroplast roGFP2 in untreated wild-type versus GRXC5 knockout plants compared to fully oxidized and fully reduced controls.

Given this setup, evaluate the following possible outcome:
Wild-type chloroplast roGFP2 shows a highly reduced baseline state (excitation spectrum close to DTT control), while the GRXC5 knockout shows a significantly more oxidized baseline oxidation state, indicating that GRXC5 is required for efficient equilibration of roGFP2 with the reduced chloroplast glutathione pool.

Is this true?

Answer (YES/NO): YES